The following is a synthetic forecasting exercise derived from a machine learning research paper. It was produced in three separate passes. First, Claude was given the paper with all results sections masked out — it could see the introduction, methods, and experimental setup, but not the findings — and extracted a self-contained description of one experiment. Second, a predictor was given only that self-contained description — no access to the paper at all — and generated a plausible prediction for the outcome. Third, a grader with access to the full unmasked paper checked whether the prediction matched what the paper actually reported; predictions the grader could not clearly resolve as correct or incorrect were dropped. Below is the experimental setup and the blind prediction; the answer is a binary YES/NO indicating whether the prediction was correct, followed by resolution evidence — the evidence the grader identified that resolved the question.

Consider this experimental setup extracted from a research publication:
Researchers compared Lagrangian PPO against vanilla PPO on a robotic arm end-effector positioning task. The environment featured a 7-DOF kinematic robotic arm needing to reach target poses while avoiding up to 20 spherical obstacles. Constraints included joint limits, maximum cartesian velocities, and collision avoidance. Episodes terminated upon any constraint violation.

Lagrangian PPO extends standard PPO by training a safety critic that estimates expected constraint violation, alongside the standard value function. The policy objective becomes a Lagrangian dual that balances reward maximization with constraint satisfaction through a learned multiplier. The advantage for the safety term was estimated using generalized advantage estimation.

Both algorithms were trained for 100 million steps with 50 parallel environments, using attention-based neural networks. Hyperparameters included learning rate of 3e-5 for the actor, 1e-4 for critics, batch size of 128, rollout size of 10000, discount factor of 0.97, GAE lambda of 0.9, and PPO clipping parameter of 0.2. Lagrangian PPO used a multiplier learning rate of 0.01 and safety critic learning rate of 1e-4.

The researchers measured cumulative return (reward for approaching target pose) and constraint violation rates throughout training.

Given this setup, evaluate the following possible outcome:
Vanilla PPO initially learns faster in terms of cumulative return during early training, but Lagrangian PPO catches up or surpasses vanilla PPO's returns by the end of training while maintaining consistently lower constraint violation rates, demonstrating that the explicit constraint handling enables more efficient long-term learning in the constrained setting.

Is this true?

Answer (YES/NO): NO